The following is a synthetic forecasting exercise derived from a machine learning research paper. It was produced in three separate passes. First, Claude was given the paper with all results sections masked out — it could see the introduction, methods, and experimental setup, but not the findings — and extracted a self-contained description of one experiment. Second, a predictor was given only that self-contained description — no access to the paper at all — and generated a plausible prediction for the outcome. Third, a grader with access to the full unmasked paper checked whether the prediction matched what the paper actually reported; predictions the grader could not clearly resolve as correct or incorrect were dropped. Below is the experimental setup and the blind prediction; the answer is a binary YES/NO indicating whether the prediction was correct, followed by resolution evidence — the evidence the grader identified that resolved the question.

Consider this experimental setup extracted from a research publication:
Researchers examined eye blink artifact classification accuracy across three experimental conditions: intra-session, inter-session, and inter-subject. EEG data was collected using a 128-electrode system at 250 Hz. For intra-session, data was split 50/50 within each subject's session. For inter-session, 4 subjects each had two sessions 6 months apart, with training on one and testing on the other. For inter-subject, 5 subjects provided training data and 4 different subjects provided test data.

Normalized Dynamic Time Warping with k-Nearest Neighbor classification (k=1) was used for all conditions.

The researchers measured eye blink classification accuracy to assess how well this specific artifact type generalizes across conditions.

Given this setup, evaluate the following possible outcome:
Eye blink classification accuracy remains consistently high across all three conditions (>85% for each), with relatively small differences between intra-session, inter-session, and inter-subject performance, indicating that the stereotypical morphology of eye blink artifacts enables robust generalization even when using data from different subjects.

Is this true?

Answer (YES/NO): YES